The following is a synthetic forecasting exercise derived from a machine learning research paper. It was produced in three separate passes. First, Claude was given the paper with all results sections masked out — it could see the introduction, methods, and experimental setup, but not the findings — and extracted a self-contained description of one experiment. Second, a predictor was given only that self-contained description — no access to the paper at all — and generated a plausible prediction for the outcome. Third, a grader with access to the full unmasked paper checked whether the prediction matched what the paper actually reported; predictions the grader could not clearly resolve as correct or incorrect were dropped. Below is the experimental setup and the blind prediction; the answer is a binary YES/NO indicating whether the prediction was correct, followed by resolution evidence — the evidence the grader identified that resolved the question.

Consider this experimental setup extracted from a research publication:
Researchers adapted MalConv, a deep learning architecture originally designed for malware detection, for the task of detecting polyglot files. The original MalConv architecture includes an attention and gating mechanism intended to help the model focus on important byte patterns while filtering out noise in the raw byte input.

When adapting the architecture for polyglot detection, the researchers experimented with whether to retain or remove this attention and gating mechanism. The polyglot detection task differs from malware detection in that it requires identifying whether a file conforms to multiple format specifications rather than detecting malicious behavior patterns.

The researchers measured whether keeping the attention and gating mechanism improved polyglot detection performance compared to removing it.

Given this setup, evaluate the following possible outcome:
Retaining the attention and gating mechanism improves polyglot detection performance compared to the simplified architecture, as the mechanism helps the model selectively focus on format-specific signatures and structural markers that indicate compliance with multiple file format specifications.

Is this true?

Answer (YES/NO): NO